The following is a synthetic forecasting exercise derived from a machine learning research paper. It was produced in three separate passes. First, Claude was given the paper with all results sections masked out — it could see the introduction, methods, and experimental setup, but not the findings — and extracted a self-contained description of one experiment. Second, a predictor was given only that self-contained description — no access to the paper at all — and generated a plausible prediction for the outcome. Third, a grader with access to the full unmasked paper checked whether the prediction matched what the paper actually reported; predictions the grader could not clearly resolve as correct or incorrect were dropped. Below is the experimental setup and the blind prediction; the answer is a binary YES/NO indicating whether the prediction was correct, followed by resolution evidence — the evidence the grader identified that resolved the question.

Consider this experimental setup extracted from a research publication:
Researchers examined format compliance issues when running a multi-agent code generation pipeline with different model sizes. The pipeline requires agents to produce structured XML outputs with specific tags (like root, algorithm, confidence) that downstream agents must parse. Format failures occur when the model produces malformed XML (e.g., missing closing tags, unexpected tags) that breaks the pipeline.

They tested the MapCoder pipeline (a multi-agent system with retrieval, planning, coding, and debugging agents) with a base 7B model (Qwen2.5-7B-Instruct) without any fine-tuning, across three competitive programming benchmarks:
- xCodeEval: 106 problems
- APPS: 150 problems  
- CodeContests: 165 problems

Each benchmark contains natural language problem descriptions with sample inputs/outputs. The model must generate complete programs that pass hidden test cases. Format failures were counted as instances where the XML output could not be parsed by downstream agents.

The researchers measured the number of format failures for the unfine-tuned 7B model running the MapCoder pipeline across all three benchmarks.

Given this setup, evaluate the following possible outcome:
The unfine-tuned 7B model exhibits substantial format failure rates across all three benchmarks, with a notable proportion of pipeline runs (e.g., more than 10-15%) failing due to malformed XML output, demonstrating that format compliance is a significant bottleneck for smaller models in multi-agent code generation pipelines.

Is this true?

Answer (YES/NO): YES